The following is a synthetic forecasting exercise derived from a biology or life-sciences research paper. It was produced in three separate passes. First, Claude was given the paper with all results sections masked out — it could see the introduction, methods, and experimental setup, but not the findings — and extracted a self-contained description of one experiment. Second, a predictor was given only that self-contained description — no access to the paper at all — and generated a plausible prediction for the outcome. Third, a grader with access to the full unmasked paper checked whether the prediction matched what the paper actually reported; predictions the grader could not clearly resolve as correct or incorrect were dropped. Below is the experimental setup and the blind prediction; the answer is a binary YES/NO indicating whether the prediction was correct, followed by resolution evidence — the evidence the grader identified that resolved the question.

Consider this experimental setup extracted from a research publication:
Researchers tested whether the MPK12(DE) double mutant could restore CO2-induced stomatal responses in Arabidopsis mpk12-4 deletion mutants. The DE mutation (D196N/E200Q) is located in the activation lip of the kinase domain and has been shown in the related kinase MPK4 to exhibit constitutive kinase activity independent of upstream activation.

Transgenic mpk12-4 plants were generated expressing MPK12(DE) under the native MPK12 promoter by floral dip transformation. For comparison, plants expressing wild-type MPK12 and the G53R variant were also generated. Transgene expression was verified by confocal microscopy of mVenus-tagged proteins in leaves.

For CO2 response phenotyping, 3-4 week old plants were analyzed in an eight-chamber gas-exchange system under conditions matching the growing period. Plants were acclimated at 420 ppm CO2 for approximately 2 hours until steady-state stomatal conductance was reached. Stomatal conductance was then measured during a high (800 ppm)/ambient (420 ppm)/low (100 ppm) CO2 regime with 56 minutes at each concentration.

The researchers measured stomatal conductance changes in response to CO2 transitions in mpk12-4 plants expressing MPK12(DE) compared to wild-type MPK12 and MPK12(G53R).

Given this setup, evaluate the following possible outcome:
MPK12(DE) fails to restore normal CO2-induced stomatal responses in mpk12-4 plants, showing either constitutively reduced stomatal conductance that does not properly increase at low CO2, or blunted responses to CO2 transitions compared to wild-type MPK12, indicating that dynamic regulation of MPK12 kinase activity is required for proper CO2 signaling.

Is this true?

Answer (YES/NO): NO